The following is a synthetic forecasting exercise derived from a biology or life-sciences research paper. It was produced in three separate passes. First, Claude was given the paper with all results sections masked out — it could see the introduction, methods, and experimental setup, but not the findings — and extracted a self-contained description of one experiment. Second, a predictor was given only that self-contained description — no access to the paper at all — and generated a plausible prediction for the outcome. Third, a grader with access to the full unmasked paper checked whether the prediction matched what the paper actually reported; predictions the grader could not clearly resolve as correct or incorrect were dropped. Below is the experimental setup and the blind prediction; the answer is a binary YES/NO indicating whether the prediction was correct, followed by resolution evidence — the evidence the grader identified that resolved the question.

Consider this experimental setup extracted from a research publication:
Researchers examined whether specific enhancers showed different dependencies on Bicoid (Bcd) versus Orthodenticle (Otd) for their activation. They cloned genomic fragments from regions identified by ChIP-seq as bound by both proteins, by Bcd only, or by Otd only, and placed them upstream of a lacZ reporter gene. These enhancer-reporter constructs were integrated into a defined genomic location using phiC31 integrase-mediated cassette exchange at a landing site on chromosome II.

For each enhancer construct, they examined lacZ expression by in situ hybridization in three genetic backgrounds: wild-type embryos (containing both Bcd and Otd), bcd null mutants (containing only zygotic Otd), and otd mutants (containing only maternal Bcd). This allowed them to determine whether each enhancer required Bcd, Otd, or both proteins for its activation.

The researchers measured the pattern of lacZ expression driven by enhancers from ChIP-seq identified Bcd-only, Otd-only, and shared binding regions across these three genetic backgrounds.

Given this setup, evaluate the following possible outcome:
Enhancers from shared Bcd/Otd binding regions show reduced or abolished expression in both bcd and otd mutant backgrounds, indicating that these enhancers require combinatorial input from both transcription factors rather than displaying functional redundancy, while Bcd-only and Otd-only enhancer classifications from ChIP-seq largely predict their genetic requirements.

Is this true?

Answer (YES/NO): YES